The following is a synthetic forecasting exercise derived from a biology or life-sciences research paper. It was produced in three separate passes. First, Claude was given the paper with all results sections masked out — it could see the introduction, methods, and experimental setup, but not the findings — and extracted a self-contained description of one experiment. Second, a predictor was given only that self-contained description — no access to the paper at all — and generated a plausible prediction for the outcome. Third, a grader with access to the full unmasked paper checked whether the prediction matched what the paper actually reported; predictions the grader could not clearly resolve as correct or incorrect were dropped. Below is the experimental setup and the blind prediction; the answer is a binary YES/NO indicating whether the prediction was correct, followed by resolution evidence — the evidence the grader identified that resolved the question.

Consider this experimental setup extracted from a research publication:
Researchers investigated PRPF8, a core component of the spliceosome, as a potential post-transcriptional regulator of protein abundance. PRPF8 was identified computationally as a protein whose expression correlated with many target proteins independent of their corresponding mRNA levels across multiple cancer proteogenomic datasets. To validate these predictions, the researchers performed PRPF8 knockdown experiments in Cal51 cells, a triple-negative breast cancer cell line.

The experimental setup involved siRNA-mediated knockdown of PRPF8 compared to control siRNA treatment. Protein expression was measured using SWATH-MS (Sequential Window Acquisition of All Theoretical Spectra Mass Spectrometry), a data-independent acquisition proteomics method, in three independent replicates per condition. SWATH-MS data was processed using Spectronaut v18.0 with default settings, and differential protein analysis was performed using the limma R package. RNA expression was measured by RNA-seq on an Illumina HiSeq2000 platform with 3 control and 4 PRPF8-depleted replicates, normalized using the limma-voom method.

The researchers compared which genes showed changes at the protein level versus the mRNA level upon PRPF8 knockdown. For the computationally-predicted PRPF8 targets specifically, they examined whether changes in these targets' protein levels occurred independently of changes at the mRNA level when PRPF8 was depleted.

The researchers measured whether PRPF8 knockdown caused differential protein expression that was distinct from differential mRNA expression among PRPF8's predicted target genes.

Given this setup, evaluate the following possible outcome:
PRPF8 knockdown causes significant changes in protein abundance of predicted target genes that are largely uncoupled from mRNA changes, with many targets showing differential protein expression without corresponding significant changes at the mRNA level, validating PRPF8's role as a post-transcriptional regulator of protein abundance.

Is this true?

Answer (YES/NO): NO